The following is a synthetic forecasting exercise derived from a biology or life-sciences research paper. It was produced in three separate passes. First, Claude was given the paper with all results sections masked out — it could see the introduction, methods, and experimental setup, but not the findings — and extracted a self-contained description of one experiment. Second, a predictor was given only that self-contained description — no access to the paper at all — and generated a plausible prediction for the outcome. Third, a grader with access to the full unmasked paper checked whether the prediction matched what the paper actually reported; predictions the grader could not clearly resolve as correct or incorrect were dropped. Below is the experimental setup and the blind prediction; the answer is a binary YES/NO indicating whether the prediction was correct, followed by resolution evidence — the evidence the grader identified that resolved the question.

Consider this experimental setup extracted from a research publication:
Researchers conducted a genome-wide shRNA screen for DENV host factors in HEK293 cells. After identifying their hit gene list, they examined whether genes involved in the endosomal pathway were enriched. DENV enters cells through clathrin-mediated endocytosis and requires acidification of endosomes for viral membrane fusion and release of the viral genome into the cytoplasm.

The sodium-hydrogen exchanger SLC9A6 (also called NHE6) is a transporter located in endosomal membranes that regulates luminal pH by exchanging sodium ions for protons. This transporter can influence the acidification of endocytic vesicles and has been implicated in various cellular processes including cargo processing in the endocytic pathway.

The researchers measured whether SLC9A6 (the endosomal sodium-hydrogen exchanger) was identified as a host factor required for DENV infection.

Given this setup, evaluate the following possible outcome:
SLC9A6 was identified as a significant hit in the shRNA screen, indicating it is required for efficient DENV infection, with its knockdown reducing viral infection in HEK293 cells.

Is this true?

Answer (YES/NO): YES